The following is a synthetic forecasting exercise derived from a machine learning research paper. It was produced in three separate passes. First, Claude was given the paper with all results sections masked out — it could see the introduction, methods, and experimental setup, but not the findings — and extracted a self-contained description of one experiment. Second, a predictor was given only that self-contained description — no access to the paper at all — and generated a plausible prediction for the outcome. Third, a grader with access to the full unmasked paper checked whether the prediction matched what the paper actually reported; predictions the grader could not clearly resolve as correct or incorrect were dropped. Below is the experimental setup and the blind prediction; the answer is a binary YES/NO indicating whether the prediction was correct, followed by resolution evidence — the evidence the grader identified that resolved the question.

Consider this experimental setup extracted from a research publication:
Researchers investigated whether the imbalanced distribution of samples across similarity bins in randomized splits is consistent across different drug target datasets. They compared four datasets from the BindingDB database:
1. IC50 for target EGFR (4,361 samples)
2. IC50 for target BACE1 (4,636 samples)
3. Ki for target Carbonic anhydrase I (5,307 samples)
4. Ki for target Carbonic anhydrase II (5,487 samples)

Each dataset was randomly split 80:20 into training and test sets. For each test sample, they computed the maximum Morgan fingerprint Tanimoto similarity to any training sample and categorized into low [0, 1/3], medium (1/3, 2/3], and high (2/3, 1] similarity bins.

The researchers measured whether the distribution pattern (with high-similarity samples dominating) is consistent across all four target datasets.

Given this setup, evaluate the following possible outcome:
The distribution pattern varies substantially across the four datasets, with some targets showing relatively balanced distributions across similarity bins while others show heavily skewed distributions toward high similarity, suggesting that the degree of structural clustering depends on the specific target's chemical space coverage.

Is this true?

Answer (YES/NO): NO